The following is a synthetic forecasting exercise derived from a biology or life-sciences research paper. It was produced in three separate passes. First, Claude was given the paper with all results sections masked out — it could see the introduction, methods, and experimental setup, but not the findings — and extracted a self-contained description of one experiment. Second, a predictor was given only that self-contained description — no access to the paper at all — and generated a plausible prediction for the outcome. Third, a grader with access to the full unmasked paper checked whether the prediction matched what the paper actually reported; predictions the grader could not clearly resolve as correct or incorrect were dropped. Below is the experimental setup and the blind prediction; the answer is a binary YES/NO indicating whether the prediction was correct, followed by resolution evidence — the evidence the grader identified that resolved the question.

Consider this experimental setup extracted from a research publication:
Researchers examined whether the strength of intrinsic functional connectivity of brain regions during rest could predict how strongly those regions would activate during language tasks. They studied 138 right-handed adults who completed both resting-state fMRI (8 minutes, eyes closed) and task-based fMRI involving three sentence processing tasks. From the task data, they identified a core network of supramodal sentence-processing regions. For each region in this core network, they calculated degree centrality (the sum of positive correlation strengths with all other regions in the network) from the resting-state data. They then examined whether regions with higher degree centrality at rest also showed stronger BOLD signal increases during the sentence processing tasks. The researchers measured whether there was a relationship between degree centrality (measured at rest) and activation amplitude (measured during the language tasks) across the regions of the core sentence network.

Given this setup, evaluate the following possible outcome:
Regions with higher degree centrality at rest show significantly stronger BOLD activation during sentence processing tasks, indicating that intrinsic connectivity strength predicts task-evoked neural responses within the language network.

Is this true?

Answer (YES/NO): YES